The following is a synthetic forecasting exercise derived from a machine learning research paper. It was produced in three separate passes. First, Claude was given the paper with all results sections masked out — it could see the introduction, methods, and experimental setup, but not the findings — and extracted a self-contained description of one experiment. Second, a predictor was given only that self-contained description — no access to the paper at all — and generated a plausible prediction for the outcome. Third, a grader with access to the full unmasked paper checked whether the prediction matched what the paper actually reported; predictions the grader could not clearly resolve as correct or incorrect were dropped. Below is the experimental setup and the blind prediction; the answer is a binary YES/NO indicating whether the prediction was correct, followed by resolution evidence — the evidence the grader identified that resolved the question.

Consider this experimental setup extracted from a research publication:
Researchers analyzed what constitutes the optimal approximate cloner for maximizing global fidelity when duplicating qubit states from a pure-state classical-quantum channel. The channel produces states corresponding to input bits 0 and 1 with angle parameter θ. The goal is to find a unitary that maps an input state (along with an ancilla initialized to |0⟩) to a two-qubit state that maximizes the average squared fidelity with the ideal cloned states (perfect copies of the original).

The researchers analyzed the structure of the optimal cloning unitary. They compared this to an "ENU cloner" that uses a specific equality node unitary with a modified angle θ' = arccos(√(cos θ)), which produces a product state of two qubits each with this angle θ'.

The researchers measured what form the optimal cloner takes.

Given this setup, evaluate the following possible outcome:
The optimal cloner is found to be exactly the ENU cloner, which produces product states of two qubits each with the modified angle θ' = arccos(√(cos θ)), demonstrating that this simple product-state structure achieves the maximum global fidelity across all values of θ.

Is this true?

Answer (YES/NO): NO